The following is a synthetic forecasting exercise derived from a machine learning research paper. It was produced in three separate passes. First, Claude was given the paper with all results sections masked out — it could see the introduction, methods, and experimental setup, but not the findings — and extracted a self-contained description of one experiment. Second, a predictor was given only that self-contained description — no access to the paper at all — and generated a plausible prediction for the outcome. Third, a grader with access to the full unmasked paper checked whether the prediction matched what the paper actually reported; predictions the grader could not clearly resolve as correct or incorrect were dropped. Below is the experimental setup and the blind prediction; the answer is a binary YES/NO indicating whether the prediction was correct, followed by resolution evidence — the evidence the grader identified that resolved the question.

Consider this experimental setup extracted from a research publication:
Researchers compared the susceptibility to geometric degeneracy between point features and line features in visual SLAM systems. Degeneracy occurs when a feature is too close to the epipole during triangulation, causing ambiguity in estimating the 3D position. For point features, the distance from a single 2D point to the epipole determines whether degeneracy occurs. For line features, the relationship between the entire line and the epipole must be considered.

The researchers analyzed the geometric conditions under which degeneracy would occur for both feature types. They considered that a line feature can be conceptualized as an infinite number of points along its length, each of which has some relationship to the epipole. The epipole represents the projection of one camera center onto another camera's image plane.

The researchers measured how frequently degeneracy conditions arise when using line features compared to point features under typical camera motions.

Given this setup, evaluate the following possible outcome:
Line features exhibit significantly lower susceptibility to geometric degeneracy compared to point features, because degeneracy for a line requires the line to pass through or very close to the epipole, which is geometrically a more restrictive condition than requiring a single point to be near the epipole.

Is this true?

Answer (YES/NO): NO